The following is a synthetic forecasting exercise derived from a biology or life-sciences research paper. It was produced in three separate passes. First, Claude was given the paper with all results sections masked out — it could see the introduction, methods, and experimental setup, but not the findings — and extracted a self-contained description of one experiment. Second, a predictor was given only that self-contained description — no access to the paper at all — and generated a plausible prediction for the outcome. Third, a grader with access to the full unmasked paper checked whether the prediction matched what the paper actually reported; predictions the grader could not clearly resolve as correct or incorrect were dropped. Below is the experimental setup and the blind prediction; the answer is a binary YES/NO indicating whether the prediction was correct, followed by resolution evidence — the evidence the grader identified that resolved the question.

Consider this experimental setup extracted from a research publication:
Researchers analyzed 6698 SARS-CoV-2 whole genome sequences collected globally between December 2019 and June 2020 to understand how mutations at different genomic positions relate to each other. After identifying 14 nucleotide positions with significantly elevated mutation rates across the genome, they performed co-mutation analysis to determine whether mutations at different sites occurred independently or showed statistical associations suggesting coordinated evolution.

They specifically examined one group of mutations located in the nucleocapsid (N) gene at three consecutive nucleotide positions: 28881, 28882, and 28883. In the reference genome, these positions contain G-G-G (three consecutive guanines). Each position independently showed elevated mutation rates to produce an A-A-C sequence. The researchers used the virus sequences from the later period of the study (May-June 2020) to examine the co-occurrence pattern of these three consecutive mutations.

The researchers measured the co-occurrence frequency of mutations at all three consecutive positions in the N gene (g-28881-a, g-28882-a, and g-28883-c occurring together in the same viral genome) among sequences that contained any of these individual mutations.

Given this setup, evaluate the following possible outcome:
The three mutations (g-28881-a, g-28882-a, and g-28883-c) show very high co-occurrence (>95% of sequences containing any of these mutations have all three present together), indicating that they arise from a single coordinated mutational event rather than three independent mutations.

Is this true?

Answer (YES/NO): YES